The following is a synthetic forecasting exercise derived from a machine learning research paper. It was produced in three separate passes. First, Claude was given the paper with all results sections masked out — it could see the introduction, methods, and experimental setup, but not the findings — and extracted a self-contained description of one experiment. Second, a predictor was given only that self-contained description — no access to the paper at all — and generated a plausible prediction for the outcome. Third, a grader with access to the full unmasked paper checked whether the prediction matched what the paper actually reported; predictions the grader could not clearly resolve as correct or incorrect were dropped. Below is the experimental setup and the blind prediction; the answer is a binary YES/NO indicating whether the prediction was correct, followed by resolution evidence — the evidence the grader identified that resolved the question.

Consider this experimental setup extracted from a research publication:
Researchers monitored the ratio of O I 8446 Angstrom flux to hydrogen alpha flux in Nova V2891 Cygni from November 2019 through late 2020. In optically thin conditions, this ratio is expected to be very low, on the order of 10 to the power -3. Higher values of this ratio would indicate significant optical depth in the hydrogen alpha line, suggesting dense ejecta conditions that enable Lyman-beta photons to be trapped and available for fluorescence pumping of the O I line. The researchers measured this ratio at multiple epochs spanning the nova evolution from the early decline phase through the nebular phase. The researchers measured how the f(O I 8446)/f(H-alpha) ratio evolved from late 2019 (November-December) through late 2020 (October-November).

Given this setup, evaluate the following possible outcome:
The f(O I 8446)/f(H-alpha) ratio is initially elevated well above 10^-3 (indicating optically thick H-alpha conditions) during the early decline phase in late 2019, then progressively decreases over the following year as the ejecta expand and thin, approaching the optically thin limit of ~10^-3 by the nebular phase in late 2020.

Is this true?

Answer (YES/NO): YES